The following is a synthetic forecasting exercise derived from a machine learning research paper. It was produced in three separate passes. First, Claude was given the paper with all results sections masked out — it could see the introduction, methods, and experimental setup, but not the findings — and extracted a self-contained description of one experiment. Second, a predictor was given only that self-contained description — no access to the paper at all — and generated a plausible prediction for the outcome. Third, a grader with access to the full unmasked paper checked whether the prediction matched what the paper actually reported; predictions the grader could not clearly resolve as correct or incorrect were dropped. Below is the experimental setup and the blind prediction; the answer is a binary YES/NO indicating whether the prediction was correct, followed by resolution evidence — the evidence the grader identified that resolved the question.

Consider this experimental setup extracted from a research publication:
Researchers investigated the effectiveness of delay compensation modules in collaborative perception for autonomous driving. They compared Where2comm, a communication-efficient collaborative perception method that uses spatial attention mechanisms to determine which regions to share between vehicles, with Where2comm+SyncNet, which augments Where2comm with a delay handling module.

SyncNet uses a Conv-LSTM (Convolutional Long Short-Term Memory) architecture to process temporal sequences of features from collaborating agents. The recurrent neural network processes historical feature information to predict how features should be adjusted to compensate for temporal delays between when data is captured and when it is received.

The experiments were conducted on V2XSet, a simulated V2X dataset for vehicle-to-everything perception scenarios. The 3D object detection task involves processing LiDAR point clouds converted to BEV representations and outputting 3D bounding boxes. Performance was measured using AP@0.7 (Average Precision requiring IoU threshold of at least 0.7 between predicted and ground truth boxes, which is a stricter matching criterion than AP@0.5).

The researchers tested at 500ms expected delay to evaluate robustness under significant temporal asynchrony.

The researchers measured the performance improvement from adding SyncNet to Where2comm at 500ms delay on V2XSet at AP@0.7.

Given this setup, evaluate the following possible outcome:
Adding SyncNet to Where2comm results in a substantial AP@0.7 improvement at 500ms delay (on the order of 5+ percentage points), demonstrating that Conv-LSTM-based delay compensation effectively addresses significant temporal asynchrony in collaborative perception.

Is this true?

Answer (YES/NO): YES